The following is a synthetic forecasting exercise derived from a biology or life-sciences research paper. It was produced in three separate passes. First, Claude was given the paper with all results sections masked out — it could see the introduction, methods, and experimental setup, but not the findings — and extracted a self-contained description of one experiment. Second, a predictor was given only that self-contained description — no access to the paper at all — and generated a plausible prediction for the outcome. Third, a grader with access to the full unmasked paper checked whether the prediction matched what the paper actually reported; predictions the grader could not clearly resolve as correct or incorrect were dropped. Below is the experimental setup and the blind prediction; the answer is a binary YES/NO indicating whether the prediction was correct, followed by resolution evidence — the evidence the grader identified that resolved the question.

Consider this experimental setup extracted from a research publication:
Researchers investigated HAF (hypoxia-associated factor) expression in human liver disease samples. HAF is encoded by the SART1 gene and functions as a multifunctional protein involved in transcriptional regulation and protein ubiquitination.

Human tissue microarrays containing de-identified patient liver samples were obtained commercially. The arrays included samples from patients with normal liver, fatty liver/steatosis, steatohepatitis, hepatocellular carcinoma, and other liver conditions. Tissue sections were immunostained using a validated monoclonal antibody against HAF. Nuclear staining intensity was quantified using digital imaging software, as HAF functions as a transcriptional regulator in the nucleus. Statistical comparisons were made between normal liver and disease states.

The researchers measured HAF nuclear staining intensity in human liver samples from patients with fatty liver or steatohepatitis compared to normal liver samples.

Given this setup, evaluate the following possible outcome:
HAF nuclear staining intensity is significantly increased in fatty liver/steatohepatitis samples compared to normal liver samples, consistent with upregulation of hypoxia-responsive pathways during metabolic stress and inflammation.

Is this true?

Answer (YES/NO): NO